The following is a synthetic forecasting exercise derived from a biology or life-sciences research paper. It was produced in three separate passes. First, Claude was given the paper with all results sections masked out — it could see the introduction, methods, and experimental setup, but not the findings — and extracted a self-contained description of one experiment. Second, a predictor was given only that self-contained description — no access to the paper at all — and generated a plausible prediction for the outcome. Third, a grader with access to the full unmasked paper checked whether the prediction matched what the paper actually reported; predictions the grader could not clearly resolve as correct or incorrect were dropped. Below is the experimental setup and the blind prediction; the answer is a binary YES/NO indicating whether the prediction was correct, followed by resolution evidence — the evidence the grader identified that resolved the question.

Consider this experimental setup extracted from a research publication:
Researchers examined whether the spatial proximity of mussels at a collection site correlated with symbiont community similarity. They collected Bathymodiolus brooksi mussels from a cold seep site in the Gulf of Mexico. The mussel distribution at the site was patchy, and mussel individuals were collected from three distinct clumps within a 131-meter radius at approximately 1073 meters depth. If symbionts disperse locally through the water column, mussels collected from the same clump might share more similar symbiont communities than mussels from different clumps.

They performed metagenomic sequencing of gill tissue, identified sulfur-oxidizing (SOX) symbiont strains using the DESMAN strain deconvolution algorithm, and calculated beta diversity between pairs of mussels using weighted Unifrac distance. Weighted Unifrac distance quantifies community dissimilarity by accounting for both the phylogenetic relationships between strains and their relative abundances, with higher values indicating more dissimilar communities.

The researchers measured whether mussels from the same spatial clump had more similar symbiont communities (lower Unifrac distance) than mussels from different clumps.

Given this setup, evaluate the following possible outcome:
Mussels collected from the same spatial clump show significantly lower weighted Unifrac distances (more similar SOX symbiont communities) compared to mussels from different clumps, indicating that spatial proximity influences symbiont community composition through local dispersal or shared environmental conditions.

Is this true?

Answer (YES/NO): NO